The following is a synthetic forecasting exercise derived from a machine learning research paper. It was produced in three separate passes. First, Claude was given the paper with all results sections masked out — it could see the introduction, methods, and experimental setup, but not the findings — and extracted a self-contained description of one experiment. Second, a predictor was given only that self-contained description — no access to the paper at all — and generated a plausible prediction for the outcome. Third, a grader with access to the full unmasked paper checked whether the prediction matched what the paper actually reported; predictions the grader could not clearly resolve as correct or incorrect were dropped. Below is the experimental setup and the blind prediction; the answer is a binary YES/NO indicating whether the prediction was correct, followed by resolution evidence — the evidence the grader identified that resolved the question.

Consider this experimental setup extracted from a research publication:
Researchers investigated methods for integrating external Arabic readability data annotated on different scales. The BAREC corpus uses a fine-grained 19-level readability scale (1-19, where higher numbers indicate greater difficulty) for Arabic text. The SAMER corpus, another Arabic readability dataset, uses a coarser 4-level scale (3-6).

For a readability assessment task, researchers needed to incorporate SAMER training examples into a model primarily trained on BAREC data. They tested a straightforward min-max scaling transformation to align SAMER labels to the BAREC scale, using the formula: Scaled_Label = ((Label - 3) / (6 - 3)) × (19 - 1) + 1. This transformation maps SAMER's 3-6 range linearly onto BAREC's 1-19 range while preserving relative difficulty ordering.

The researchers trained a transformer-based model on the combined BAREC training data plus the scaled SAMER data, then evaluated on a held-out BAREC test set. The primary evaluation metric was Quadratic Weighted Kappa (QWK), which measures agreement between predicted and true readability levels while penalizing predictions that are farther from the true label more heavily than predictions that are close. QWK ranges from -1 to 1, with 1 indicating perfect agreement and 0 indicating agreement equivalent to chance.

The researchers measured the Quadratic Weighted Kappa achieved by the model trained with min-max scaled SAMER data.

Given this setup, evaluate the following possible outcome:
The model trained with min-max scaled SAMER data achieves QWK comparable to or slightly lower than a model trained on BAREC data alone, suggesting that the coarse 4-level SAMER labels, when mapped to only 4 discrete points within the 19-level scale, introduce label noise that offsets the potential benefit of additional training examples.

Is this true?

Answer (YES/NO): NO